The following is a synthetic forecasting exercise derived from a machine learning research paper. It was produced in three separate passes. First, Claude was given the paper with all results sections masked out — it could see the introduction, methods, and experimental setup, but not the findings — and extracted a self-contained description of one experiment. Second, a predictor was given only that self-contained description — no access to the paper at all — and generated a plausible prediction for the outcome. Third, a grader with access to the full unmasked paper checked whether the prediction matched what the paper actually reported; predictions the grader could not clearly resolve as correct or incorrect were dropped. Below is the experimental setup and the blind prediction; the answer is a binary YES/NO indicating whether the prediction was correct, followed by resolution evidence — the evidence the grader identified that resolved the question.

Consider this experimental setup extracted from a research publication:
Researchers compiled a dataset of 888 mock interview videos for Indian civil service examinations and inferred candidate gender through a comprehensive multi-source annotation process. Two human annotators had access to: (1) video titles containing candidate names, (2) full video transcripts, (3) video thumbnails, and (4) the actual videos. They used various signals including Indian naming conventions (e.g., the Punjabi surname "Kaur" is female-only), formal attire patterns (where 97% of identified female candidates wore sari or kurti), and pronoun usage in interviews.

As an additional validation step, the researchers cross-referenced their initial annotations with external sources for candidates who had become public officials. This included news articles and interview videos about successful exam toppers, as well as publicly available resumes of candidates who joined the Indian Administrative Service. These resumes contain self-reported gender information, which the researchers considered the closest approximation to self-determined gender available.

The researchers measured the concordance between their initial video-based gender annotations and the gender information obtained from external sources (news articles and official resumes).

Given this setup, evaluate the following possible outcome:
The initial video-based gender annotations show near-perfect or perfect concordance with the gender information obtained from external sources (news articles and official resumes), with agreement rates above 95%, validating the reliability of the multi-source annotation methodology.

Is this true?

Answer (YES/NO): YES